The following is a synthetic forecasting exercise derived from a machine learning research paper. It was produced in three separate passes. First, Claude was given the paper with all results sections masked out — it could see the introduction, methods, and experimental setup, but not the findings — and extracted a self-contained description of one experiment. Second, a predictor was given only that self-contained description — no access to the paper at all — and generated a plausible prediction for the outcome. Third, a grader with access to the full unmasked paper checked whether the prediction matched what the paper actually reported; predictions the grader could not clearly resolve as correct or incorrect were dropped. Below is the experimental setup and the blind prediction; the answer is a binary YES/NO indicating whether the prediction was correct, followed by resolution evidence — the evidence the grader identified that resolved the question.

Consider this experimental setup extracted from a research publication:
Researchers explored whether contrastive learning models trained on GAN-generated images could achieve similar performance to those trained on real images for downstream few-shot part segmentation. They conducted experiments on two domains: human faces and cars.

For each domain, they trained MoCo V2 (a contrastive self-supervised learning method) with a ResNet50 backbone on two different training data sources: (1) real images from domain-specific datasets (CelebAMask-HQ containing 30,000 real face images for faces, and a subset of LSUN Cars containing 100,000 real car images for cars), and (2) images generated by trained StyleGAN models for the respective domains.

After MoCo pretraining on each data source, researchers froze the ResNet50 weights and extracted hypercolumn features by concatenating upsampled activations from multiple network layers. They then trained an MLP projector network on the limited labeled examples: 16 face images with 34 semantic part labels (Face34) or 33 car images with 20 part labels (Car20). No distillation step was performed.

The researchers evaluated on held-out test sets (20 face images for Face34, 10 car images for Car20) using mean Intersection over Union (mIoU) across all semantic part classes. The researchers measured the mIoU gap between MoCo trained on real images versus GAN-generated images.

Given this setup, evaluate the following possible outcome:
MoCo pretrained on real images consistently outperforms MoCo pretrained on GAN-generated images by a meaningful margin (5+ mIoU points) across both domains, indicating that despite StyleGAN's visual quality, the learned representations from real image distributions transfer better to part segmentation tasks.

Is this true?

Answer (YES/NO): YES